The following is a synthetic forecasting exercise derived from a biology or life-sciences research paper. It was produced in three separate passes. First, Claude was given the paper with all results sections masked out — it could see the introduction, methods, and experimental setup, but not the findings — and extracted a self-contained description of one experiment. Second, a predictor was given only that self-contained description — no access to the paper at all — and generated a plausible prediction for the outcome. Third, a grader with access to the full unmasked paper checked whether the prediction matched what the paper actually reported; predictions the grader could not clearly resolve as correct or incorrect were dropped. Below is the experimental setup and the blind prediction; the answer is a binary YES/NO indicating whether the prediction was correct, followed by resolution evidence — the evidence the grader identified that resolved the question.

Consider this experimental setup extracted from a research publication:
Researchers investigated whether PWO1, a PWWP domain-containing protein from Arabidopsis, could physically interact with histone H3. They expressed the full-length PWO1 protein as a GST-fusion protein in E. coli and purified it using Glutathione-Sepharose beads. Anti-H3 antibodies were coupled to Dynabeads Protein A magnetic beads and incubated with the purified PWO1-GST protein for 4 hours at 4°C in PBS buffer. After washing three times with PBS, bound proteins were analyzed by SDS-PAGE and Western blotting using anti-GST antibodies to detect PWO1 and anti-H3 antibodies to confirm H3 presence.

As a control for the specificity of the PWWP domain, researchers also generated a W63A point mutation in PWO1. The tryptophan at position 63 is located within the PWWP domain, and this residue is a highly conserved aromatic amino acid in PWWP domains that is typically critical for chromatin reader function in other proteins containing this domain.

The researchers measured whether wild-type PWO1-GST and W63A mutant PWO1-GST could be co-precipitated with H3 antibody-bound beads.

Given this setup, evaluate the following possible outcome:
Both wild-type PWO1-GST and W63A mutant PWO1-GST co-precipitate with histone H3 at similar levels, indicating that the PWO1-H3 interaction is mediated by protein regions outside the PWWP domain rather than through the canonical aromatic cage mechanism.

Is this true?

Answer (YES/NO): NO